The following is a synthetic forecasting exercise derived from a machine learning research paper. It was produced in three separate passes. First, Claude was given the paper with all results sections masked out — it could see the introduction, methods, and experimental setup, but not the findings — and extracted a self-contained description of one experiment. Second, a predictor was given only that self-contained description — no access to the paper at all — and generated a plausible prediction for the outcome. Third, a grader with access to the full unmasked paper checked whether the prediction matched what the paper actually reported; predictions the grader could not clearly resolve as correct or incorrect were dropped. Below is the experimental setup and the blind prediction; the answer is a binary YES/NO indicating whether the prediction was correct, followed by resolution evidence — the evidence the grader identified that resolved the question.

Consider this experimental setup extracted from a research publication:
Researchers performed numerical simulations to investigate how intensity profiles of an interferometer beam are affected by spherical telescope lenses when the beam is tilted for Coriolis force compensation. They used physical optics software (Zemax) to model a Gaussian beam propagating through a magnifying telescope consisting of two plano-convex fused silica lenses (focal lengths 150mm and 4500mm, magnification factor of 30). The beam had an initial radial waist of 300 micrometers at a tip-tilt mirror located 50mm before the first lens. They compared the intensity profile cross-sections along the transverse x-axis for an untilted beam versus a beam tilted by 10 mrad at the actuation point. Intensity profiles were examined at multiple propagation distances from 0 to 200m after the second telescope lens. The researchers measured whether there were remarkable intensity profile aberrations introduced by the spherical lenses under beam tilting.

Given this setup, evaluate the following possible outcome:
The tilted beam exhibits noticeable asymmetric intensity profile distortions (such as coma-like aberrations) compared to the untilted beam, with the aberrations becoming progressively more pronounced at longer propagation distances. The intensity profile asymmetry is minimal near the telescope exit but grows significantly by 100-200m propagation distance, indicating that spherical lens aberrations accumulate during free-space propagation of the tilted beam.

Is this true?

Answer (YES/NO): NO